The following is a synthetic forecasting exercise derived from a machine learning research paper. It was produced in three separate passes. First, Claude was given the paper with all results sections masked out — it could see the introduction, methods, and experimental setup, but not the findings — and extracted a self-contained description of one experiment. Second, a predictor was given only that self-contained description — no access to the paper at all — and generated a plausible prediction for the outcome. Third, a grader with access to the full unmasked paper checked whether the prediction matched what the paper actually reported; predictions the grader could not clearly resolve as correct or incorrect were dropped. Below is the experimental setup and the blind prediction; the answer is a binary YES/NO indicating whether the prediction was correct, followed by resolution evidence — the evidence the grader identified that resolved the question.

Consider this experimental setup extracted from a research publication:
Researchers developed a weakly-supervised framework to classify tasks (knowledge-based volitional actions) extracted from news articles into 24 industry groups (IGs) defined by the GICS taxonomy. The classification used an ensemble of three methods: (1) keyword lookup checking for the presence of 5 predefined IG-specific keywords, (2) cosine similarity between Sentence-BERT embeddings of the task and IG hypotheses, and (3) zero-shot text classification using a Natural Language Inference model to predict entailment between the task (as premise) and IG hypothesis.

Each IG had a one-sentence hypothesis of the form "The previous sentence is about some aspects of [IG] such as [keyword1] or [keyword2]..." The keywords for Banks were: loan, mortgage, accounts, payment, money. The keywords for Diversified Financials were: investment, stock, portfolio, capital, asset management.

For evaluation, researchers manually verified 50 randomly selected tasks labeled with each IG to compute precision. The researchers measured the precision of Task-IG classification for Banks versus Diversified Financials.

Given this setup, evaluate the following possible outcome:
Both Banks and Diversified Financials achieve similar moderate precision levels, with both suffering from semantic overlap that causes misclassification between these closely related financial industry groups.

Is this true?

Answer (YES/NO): NO